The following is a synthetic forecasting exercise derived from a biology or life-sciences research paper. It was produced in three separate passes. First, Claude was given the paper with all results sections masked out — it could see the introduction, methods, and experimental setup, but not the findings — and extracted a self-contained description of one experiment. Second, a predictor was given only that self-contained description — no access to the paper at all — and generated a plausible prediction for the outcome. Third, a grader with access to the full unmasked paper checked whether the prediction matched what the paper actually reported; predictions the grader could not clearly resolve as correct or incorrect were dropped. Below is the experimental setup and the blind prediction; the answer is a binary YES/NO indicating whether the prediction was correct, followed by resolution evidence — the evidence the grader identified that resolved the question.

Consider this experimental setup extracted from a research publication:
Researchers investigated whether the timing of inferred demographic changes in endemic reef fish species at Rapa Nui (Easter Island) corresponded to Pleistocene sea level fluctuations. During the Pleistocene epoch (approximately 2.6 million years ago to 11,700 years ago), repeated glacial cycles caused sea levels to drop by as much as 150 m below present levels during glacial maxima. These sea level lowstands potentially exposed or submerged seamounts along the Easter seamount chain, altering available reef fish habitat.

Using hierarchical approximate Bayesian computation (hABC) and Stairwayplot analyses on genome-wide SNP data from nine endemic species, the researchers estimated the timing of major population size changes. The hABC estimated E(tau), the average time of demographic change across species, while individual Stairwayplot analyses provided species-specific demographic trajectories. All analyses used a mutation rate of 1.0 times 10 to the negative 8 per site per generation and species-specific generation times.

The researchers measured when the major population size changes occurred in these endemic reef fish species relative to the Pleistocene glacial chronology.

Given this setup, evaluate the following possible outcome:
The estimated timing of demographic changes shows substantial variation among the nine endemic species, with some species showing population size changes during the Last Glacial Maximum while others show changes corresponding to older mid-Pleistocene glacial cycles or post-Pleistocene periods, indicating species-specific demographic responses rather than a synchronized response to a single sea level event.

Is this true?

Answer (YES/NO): NO